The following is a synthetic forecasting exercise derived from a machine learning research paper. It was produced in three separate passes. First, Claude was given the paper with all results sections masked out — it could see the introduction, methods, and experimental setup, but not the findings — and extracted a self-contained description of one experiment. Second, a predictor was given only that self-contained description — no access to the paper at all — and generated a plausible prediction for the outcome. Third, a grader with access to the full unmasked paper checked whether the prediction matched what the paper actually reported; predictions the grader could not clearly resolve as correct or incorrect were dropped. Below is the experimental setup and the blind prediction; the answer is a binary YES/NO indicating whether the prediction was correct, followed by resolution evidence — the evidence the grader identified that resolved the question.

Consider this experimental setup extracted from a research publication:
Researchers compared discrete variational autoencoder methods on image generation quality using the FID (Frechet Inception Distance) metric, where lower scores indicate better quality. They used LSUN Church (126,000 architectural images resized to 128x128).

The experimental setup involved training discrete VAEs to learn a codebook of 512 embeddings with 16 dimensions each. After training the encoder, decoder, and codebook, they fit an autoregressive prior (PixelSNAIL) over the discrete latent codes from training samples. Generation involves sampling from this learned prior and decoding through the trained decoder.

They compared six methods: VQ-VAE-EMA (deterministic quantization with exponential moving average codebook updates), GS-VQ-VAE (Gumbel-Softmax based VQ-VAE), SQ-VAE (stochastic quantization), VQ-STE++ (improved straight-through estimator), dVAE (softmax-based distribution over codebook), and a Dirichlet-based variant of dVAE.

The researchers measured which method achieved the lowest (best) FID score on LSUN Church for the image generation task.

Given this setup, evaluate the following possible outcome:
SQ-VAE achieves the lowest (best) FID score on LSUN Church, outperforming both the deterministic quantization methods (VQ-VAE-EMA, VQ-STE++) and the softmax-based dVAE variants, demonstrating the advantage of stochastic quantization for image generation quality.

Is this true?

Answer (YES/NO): YES